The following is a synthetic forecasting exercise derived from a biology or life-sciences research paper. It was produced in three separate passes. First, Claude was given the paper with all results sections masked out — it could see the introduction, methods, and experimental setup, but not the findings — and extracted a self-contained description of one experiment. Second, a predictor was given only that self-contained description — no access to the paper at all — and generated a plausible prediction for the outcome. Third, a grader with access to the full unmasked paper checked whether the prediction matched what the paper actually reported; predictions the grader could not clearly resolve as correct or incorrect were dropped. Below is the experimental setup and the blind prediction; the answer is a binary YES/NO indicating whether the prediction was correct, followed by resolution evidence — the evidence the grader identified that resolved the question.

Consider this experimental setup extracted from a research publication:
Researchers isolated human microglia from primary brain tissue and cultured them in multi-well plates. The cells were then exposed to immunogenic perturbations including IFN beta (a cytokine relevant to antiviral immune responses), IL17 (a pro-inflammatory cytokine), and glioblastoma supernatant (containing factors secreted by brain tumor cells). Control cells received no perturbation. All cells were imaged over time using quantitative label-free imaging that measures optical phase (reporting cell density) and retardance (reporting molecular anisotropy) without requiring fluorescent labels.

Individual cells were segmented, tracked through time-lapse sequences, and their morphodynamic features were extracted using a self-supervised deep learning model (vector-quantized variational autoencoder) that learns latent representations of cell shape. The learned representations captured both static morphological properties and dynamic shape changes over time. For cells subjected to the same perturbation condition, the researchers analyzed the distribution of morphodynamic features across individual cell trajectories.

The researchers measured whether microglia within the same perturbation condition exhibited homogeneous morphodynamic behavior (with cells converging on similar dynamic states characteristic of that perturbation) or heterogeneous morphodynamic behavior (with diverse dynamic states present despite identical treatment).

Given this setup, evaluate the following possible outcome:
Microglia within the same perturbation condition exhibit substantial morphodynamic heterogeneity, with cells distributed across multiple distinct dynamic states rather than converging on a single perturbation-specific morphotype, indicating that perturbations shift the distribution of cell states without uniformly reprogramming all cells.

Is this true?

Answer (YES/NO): NO